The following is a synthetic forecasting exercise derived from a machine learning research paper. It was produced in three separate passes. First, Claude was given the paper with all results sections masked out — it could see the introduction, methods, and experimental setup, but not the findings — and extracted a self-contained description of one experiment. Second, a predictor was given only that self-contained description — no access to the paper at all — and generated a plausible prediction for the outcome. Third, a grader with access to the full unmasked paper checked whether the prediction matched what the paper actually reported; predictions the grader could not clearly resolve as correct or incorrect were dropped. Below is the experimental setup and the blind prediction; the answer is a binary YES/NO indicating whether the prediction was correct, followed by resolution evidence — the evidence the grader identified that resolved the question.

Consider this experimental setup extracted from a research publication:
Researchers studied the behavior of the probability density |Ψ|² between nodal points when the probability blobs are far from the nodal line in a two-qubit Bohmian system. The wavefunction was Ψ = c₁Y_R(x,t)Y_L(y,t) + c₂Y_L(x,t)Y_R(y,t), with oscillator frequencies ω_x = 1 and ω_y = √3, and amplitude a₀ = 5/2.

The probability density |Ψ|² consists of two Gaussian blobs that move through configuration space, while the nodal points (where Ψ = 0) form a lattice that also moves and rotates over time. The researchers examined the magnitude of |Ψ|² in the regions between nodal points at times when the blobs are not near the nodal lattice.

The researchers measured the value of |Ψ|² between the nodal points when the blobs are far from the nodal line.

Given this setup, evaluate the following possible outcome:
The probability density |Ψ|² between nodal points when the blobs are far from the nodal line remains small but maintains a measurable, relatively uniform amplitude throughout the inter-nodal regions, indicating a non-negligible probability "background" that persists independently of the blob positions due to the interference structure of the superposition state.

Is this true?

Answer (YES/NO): NO